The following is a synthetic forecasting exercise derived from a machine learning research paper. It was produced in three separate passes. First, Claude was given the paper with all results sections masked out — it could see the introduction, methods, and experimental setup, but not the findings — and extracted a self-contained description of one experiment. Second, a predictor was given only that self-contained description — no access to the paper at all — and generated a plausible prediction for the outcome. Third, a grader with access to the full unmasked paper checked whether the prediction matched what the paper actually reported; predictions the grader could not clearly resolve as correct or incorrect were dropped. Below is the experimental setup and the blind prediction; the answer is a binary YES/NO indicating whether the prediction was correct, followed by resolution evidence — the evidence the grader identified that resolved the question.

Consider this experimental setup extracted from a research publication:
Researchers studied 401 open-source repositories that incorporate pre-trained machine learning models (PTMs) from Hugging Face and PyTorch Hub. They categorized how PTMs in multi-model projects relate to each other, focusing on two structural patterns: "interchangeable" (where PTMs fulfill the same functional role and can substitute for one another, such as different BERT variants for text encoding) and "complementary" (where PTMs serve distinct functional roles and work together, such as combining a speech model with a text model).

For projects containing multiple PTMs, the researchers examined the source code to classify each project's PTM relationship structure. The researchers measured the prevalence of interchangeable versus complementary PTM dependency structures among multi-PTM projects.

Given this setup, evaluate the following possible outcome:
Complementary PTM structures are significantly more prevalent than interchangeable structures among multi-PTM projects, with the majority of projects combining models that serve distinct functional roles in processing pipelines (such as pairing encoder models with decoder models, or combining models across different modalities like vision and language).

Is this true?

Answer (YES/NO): NO